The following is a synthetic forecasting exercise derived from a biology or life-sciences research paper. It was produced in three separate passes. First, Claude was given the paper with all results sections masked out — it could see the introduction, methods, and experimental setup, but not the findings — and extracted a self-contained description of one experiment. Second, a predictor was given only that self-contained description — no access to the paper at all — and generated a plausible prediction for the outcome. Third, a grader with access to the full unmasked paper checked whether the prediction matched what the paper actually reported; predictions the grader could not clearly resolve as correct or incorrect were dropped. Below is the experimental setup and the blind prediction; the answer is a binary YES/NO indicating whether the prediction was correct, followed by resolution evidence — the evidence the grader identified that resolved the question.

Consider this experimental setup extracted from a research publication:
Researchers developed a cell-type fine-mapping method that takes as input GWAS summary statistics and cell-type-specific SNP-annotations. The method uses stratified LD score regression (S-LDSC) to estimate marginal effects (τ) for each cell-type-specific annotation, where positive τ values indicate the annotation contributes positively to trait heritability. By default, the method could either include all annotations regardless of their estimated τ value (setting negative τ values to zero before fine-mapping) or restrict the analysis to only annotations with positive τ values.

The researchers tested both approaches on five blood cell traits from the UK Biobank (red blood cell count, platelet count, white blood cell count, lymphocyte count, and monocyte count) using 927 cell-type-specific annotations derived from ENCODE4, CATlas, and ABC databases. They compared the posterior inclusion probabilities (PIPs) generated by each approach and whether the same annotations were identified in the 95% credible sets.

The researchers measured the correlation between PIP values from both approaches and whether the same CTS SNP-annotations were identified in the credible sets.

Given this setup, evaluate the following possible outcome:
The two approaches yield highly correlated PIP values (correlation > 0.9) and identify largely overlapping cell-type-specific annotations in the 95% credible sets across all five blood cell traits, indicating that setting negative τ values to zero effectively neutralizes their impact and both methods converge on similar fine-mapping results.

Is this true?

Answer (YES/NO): YES